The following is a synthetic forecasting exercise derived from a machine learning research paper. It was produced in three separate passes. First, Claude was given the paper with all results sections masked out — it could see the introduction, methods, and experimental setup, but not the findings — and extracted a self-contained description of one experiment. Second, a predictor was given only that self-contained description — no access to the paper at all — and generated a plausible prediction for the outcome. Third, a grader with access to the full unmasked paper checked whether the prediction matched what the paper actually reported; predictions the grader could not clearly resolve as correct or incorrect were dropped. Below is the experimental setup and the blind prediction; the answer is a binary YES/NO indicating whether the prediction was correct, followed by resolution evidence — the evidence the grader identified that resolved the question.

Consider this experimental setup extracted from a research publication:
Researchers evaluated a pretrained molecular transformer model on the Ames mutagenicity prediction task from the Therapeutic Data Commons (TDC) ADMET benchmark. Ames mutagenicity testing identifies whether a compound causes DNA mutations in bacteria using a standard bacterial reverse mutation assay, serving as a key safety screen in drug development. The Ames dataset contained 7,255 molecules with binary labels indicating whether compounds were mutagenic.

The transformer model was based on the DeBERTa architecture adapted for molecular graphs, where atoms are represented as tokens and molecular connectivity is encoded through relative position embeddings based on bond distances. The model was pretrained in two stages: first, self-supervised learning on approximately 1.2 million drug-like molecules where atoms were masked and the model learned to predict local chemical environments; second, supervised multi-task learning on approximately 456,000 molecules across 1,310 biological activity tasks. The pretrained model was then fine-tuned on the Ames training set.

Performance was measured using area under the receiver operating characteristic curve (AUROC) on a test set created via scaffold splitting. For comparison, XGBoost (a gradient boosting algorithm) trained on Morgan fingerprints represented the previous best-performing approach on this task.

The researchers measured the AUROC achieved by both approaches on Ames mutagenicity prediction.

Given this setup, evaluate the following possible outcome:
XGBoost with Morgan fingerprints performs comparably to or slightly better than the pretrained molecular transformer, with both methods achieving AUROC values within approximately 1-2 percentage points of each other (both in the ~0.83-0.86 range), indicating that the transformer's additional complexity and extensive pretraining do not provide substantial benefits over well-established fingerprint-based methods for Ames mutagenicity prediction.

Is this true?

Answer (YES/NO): NO